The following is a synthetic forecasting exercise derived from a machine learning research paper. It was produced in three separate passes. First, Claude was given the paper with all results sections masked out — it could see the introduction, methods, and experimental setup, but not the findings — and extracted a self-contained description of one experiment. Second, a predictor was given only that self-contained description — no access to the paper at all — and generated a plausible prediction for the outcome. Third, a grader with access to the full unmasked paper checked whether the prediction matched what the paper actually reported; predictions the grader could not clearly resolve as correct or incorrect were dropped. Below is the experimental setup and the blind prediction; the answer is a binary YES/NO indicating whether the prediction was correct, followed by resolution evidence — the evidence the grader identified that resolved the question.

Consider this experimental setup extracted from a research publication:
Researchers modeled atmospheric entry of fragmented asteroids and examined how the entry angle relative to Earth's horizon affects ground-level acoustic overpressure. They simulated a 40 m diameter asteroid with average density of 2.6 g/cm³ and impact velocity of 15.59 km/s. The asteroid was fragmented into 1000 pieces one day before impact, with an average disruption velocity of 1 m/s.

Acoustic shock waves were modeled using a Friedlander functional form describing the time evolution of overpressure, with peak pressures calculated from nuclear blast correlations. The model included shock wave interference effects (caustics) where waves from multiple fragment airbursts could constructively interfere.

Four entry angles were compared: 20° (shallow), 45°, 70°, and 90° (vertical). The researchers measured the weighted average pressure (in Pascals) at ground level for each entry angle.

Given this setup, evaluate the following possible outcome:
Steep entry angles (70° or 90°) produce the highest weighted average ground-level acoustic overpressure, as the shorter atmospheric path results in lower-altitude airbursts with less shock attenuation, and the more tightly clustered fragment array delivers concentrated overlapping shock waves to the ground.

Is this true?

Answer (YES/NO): YES